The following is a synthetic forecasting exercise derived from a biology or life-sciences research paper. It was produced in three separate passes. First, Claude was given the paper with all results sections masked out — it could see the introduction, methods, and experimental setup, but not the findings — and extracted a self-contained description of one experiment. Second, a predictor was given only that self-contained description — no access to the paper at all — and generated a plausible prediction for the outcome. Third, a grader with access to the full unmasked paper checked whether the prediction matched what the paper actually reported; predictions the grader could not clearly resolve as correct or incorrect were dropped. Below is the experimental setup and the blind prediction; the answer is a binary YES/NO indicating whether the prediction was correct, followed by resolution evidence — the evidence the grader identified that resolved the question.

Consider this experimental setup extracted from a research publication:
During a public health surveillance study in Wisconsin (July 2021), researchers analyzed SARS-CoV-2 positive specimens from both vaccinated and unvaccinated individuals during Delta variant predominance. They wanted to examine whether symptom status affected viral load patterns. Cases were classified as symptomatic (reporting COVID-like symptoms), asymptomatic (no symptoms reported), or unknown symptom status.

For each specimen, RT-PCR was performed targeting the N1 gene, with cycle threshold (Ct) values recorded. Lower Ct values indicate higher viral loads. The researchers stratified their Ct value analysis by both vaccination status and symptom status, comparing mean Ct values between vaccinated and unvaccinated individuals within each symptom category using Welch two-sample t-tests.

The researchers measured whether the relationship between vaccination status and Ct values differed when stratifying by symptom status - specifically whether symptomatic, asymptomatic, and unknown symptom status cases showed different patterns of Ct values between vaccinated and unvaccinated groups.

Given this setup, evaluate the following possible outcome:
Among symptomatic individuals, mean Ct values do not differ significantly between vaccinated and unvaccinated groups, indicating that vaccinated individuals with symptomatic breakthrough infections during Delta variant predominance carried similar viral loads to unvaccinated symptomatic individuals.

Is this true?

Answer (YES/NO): YES